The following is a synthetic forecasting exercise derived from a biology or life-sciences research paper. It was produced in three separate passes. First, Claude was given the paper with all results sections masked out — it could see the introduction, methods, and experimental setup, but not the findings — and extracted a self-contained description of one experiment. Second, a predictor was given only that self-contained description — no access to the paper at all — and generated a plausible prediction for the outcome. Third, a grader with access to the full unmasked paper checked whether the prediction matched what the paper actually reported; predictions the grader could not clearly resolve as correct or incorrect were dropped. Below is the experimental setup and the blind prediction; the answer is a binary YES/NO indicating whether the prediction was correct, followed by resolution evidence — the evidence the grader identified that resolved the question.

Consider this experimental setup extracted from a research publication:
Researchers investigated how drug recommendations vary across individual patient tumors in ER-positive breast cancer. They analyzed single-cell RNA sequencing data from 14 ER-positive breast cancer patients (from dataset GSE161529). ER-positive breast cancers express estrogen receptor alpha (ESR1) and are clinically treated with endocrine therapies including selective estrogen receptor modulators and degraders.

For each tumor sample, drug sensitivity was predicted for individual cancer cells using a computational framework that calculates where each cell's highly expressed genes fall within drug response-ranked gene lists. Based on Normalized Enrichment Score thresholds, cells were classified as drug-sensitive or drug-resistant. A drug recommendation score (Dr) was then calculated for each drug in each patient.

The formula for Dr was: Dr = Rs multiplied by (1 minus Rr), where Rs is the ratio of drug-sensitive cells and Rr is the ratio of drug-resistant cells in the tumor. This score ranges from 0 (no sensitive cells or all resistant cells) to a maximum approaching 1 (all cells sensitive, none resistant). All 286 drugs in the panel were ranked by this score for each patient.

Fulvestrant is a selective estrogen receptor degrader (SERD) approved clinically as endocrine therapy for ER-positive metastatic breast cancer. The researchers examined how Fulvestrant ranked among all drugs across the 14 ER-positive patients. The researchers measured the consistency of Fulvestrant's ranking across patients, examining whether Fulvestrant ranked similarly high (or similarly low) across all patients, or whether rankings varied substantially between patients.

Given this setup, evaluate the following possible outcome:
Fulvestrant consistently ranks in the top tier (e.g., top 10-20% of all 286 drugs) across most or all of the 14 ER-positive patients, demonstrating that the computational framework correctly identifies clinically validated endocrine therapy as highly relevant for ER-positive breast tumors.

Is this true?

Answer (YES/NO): YES